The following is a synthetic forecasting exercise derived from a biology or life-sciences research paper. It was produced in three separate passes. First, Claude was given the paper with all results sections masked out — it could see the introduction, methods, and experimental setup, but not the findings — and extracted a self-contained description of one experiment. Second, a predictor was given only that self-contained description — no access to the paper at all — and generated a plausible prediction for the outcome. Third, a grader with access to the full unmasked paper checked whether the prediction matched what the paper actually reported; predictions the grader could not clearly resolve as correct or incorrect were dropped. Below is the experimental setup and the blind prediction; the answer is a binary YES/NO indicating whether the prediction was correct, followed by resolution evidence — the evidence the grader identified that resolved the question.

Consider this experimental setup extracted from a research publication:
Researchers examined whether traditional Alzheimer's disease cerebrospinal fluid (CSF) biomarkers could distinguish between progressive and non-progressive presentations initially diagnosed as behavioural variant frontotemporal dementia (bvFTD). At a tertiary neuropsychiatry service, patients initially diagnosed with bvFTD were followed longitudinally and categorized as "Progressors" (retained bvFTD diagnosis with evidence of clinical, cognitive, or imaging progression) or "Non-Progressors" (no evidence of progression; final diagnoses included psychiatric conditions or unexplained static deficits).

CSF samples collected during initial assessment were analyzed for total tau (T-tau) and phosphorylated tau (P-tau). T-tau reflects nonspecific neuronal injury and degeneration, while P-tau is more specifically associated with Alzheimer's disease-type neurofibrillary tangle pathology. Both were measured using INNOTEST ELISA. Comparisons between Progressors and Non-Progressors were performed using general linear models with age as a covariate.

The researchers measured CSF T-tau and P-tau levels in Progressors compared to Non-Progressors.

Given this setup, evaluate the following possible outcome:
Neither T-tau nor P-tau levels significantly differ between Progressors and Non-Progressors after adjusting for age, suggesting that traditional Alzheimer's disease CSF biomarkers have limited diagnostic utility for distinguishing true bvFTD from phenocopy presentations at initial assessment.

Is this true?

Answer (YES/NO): NO